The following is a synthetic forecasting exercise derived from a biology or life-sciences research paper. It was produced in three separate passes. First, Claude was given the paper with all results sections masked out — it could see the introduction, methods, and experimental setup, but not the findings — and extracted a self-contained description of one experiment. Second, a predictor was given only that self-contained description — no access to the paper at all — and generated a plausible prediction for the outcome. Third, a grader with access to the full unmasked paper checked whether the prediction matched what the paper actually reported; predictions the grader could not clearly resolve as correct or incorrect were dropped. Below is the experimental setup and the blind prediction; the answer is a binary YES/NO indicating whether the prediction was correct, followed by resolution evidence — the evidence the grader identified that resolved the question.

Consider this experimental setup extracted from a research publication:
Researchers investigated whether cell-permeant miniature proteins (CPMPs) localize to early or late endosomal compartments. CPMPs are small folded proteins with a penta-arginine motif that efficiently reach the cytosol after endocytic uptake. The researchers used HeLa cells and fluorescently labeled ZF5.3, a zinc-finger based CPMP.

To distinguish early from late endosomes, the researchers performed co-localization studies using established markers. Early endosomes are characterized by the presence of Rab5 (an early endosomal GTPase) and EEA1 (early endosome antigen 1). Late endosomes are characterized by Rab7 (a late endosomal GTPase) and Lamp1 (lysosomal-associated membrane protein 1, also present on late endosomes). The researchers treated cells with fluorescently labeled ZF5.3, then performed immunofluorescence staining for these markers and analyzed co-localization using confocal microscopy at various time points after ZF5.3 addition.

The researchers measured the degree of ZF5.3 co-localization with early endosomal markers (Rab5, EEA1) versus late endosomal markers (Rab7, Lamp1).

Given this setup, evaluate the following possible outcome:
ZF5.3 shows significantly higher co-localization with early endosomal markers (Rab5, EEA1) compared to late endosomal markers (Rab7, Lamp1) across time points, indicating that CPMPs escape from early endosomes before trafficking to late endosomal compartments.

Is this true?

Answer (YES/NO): NO